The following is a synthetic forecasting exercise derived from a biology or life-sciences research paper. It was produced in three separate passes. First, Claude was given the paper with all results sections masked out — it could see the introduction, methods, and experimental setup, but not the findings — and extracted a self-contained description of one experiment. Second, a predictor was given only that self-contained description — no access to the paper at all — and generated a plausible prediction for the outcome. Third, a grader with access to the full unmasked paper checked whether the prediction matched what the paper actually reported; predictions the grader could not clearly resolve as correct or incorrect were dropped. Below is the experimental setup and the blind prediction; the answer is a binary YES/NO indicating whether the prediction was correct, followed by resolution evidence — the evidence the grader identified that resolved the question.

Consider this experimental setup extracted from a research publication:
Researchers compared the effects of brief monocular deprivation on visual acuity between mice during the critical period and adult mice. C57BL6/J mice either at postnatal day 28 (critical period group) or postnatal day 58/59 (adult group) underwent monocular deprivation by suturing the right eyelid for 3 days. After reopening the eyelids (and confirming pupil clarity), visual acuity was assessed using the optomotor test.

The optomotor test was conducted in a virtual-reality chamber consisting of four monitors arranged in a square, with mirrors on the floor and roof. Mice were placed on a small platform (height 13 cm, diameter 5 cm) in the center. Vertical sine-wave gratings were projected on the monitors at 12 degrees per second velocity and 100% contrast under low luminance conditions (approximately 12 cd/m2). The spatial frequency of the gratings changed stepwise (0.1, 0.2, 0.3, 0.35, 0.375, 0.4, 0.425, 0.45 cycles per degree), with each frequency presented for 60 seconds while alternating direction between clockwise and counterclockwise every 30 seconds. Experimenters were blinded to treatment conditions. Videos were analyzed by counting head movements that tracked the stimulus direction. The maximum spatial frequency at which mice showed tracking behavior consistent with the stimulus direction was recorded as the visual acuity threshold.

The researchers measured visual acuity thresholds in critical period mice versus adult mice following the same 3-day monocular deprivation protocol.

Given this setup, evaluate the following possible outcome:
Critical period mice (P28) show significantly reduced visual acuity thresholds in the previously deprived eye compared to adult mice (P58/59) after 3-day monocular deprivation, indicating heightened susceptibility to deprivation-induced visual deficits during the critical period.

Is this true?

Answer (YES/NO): YES